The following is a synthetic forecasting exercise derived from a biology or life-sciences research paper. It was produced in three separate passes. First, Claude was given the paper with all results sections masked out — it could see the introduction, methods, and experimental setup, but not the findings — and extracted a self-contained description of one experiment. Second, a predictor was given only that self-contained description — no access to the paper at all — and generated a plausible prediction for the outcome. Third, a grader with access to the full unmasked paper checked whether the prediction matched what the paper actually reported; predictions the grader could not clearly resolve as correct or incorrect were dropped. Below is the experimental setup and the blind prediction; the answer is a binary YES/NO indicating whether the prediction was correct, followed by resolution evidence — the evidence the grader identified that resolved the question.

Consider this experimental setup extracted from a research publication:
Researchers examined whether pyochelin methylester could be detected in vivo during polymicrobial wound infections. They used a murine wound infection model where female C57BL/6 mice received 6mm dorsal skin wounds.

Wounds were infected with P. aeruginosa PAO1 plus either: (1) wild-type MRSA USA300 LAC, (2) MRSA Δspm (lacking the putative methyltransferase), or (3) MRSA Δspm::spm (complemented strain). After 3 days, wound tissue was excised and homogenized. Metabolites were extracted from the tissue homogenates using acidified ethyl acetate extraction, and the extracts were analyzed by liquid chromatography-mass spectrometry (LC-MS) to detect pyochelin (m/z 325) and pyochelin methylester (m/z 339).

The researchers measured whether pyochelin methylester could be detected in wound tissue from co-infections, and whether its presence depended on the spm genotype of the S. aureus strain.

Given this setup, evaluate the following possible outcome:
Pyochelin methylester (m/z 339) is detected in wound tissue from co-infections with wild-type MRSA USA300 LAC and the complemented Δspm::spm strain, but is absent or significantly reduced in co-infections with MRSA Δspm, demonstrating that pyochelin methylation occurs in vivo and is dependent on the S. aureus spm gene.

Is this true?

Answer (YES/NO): YES